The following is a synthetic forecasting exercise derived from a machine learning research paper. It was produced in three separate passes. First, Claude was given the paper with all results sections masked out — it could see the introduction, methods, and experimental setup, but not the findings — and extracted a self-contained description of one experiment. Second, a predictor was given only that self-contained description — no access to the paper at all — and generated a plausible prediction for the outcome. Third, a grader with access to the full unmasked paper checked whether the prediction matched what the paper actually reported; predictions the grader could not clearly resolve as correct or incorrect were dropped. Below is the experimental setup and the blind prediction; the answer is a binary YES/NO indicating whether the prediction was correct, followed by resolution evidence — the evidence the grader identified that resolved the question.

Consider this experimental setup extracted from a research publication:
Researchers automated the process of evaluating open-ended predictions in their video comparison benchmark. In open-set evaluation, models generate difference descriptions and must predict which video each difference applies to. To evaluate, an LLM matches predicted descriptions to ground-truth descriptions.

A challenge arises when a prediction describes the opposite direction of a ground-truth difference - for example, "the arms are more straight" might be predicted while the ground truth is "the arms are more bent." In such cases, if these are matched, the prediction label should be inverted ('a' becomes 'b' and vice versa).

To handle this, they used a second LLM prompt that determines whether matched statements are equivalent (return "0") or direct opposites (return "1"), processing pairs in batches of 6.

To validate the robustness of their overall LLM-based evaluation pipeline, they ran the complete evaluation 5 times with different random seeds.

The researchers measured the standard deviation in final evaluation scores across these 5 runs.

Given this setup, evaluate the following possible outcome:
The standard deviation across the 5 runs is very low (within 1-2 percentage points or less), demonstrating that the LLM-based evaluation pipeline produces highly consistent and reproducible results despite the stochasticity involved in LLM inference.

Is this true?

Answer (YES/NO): YES